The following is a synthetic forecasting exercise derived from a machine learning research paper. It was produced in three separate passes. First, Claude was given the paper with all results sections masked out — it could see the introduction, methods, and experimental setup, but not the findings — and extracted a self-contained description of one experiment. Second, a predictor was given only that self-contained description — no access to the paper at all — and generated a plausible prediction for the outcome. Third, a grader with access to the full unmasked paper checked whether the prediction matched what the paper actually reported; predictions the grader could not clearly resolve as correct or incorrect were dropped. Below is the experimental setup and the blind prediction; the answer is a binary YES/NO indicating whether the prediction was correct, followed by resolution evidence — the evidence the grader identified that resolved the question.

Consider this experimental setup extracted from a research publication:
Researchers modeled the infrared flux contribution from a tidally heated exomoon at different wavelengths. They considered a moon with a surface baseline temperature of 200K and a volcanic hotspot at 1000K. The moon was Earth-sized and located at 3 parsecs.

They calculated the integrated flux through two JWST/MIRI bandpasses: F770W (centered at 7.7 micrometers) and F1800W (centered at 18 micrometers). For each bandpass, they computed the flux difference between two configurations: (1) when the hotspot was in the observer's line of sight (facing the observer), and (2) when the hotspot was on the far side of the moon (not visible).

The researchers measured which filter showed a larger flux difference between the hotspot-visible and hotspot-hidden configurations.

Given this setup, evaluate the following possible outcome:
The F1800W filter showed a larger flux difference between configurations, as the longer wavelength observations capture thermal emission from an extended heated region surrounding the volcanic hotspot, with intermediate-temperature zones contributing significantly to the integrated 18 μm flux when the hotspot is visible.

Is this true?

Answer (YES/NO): NO